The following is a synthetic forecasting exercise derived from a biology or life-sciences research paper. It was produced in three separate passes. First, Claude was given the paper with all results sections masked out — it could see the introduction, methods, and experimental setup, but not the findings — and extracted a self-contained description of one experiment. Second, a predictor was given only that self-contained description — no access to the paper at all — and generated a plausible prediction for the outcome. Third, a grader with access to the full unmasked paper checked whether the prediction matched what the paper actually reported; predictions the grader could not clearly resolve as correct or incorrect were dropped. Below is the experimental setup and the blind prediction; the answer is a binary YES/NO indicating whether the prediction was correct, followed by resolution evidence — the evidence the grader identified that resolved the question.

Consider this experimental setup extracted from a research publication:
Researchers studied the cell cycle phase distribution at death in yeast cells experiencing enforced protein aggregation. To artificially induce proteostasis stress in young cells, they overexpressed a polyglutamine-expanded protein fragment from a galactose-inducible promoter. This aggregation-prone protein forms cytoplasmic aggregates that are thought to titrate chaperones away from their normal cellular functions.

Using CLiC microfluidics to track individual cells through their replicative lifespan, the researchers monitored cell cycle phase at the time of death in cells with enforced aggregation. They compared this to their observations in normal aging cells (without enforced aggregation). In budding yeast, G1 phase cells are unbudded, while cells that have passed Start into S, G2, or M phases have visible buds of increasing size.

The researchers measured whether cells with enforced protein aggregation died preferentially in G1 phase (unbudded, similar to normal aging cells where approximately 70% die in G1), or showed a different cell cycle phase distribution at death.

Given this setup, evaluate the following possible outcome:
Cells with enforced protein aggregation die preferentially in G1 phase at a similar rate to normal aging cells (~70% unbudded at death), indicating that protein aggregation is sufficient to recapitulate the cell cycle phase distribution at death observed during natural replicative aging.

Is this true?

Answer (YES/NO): NO